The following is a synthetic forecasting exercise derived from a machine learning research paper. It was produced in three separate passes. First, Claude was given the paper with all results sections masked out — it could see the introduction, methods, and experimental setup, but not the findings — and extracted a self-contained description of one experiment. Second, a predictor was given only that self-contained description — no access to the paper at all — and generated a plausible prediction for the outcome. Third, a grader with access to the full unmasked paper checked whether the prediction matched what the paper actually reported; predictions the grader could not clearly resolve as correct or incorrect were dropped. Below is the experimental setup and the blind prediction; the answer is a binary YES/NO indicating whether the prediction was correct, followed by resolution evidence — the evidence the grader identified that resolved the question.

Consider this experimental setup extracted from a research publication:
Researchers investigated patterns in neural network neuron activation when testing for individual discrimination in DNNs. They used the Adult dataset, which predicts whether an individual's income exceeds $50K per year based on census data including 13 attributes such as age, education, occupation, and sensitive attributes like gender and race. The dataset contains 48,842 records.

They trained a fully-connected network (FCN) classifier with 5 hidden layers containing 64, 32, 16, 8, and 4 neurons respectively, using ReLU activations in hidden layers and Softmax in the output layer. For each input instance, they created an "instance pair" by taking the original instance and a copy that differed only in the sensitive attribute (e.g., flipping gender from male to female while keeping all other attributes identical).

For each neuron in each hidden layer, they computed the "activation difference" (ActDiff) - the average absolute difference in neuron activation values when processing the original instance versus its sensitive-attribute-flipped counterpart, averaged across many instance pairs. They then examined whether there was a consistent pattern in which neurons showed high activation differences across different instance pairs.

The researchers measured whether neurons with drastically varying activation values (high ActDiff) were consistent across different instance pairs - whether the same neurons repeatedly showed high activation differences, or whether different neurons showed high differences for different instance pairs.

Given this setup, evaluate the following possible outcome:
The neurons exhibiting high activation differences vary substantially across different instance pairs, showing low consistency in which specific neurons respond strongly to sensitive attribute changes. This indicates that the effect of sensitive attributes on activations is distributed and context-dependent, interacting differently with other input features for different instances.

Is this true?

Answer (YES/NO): NO